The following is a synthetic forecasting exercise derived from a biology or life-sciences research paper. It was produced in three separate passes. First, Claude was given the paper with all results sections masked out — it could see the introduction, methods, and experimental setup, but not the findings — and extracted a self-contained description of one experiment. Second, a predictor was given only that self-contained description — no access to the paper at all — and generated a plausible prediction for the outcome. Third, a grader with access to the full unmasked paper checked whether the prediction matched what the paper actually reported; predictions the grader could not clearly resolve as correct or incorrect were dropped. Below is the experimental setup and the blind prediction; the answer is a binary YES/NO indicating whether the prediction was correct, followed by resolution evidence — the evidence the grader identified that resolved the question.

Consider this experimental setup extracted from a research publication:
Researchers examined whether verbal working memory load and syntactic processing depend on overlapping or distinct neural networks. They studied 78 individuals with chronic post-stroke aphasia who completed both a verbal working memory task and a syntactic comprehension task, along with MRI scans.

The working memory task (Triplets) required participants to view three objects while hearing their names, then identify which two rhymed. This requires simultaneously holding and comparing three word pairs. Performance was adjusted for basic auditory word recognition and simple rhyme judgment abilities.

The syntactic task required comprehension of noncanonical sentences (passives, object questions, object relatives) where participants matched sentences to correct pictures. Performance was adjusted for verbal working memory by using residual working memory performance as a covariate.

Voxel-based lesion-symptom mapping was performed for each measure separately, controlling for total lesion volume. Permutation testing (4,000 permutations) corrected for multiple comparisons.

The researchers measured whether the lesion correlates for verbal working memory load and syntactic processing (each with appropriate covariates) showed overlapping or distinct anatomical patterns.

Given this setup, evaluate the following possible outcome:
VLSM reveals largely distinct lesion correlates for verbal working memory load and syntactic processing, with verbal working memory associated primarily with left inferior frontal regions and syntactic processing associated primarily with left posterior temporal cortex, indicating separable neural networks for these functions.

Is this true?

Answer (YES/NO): NO